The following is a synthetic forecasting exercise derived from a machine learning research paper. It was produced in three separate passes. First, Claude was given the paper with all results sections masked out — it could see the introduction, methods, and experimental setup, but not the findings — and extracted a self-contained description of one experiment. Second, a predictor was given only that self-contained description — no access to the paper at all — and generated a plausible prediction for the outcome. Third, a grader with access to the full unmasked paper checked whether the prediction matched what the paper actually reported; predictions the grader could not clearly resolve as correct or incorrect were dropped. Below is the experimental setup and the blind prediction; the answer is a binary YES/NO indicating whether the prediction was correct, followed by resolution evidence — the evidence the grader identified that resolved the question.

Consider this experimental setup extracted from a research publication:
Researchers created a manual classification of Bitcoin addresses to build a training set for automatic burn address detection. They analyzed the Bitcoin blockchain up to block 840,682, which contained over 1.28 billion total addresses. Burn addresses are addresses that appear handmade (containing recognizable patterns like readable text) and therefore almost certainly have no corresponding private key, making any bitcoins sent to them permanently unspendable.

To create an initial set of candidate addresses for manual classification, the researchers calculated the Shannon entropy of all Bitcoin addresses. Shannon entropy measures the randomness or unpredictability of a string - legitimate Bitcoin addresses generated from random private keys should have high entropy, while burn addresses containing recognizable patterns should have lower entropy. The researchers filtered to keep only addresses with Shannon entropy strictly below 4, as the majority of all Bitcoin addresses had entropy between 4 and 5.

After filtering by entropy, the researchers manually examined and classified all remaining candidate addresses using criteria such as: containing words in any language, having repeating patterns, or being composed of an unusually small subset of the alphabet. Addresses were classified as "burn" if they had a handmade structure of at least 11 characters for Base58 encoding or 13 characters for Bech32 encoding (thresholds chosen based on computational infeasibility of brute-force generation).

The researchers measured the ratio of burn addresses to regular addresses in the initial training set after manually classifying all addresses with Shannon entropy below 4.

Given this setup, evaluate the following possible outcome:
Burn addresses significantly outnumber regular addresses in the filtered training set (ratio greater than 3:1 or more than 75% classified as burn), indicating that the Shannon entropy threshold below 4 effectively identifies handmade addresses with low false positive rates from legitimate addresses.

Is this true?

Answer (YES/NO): NO